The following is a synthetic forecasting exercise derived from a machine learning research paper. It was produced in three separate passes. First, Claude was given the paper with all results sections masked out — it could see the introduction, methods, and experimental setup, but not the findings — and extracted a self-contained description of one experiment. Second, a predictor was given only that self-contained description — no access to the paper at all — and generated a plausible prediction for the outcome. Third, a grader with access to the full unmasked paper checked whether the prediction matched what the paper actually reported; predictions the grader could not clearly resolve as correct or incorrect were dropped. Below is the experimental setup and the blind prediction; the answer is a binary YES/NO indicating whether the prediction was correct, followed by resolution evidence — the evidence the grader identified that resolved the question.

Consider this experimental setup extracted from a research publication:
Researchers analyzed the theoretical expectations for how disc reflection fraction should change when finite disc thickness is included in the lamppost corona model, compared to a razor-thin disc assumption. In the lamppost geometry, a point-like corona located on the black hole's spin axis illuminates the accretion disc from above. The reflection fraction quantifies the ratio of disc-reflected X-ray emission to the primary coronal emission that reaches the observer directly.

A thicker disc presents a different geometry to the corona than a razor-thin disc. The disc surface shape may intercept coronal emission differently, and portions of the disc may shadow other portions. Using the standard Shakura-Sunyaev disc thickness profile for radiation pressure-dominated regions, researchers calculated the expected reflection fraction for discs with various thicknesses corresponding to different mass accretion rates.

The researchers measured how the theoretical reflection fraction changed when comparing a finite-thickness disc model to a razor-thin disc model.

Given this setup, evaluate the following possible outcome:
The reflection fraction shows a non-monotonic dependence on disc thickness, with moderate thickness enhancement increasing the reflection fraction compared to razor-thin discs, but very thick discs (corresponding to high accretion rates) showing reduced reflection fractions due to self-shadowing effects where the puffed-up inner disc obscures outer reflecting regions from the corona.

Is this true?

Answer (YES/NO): NO